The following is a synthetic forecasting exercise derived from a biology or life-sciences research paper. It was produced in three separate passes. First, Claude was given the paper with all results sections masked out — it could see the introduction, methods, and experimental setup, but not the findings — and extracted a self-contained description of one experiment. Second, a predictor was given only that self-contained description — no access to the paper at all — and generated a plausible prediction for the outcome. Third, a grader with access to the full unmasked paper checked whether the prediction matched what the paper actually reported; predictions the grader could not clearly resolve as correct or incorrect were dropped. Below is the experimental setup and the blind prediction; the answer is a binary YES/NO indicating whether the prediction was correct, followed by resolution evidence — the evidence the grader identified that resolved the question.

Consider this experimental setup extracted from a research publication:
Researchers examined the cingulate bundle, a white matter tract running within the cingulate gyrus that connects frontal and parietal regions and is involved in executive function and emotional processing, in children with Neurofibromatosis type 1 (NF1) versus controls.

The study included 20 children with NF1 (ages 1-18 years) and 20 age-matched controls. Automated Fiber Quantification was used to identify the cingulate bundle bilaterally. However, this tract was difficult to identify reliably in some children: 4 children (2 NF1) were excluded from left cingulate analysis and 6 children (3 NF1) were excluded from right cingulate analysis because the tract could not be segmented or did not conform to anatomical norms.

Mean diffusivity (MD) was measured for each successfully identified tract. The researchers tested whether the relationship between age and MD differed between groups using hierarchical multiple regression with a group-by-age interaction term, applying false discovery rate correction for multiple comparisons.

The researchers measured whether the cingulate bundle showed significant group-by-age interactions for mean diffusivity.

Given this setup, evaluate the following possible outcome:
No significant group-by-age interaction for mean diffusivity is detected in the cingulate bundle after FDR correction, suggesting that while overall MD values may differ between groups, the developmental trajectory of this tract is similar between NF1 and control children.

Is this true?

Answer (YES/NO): NO